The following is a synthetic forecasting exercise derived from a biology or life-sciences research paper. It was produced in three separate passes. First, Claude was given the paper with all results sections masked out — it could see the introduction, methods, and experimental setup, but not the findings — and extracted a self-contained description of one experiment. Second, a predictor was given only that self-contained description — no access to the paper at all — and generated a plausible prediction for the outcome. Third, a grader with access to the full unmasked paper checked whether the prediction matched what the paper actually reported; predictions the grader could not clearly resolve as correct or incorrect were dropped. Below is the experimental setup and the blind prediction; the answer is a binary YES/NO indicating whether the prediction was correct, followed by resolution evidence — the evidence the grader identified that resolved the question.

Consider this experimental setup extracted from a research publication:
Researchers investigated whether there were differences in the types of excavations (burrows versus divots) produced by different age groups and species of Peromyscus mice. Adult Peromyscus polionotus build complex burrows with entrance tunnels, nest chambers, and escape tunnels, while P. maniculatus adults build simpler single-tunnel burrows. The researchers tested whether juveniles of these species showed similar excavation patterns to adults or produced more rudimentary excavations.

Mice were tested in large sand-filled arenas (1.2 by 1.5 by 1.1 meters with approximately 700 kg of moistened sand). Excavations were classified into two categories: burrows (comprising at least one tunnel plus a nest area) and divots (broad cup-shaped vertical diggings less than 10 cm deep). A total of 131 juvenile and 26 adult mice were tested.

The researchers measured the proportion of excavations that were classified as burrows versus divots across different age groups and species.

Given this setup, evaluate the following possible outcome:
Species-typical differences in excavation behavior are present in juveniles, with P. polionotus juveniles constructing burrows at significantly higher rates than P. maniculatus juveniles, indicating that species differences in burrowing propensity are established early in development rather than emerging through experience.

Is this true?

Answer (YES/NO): YES